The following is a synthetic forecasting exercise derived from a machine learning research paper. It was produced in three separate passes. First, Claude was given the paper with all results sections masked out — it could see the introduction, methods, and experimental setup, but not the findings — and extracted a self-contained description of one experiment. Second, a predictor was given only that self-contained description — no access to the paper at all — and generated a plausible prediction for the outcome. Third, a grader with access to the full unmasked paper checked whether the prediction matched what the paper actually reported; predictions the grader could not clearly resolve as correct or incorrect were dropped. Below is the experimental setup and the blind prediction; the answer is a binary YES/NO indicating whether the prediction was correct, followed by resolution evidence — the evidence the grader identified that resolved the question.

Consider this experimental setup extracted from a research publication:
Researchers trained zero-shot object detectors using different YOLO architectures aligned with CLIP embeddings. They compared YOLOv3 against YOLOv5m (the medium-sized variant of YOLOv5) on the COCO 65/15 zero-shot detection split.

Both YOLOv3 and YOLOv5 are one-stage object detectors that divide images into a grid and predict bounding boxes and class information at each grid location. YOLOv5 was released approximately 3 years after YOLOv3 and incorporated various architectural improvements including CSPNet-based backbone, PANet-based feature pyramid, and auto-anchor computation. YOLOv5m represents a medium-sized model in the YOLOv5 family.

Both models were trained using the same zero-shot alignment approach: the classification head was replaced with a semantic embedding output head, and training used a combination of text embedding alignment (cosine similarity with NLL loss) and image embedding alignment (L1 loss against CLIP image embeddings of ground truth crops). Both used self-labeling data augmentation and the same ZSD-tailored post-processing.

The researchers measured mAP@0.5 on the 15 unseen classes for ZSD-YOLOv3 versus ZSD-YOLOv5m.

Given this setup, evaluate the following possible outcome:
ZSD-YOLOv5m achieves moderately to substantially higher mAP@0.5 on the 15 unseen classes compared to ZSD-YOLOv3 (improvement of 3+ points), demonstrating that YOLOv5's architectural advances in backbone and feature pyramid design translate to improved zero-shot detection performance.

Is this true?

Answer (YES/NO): NO